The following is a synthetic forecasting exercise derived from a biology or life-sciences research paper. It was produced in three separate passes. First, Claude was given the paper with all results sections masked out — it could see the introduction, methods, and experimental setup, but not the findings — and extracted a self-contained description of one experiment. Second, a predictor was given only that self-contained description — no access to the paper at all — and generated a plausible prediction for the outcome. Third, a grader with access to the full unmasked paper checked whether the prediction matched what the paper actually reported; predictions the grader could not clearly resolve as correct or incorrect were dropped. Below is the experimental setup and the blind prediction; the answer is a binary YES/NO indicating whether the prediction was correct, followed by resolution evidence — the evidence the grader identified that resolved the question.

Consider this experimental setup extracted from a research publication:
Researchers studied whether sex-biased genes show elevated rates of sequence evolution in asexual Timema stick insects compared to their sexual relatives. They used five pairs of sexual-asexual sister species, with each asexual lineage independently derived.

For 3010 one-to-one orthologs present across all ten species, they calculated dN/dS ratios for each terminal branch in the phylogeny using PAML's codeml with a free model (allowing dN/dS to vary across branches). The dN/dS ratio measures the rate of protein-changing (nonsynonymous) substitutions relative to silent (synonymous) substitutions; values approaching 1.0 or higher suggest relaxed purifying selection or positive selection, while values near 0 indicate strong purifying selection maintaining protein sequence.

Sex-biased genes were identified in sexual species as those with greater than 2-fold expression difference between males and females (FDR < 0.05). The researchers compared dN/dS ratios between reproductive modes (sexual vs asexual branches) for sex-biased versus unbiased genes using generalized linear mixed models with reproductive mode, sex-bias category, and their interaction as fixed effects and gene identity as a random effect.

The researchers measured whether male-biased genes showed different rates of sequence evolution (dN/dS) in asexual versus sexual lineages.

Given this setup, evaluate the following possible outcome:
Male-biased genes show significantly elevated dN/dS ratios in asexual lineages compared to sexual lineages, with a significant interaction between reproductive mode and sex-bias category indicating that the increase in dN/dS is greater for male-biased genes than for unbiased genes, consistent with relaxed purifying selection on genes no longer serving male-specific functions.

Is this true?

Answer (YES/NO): NO